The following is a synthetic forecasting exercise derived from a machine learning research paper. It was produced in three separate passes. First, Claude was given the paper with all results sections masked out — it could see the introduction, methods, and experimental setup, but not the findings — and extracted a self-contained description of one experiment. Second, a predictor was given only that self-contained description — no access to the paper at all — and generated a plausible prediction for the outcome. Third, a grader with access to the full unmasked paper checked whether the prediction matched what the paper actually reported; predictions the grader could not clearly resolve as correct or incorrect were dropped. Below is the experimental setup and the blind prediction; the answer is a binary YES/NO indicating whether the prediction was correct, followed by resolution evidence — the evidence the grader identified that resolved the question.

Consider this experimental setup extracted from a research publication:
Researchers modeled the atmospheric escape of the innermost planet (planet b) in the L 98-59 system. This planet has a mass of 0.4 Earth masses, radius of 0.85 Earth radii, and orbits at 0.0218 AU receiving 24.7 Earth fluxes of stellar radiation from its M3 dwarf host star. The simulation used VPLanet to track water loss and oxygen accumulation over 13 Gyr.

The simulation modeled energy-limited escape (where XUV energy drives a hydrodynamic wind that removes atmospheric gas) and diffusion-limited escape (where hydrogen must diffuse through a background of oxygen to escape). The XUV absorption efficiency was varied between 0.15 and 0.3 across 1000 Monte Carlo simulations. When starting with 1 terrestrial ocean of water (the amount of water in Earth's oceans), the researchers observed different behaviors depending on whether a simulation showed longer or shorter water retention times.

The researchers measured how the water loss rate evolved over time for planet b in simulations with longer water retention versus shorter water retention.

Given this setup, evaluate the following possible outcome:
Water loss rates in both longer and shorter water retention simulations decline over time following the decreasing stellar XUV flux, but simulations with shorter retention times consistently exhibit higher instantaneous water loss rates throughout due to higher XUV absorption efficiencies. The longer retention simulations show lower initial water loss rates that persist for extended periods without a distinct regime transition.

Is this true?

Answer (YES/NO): NO